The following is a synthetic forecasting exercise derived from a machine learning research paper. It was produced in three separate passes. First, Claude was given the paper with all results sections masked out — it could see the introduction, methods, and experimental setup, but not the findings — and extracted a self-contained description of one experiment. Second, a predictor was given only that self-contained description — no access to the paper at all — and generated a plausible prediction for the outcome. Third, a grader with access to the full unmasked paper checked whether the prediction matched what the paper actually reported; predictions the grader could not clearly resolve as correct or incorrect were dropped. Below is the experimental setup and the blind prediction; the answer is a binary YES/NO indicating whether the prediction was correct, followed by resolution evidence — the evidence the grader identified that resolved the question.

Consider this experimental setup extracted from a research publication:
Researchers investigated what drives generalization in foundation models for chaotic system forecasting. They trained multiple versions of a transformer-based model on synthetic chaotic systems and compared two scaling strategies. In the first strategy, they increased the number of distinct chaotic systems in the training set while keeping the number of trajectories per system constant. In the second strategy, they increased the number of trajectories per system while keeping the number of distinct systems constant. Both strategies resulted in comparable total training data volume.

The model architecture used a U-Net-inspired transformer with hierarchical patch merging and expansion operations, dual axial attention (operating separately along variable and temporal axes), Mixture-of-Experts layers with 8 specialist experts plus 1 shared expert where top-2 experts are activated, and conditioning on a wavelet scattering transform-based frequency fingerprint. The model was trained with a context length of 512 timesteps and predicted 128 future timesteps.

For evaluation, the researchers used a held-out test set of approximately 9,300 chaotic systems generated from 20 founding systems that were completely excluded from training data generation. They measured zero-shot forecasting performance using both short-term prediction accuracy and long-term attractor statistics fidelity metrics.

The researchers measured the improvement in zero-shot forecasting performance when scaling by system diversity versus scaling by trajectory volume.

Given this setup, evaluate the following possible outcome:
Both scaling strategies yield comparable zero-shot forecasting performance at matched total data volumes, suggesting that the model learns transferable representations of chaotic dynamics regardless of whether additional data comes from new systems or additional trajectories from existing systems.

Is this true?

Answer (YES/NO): NO